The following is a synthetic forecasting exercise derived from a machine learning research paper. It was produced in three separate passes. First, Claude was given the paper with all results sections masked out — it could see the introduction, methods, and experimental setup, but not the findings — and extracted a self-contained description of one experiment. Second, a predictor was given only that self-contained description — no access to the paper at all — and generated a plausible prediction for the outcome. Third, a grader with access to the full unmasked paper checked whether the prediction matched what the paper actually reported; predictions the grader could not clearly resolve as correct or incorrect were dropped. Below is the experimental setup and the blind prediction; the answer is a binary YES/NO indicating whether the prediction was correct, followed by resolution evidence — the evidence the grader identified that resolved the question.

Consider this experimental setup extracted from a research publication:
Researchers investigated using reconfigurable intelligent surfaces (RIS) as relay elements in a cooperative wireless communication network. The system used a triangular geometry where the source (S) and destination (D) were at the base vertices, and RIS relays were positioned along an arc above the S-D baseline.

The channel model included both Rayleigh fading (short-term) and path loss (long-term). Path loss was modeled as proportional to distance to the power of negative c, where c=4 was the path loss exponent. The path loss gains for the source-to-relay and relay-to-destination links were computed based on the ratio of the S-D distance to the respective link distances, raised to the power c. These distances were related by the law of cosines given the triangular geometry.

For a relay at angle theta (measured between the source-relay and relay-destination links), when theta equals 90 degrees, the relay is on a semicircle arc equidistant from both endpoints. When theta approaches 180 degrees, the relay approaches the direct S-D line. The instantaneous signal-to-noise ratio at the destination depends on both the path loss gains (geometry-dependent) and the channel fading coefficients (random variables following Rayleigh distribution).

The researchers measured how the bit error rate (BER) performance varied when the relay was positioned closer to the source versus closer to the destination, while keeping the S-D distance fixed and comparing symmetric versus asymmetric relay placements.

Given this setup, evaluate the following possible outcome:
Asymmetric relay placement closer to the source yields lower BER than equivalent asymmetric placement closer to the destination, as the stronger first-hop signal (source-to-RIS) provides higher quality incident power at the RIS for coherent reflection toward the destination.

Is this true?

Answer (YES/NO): NO